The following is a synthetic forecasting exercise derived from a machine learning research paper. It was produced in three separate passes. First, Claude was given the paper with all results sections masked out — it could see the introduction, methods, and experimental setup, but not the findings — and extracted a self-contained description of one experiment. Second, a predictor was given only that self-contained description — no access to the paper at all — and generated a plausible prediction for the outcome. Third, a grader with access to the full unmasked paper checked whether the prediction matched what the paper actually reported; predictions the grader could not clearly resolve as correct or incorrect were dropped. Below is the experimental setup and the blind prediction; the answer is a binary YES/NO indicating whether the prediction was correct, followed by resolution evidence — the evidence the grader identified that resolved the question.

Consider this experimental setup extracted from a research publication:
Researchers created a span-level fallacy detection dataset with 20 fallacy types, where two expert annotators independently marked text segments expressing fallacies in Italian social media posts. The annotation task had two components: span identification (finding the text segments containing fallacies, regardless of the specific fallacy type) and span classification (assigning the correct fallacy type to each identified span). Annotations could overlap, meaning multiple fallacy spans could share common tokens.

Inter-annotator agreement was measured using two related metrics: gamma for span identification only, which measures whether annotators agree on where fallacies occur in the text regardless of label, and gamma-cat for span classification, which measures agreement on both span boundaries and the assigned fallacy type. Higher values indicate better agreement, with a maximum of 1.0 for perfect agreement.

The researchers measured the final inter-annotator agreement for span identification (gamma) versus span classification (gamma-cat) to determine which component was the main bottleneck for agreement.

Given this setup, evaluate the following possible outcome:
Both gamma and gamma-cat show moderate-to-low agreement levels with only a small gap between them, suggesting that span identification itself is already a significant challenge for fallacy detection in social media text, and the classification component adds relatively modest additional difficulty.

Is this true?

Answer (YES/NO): YES